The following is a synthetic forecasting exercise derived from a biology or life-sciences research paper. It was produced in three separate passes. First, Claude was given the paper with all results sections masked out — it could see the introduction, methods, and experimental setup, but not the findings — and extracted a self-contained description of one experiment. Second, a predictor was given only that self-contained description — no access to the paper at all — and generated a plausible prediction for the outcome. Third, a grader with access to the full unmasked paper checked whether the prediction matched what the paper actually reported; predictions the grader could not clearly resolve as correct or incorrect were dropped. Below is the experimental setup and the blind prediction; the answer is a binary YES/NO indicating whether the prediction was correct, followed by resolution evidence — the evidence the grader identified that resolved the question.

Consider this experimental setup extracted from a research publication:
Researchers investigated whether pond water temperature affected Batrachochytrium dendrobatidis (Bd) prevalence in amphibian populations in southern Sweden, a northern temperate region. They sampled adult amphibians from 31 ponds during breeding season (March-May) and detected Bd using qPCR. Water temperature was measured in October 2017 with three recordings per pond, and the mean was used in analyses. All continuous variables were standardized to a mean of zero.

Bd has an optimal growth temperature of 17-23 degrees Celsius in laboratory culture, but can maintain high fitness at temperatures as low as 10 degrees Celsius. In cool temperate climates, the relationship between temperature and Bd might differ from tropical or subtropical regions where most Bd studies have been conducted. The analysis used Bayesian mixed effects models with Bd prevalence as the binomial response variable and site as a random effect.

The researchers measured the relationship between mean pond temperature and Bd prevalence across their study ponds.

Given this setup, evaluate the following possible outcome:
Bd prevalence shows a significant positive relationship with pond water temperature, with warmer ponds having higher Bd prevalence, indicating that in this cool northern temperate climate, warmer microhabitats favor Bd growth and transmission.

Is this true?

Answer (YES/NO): NO